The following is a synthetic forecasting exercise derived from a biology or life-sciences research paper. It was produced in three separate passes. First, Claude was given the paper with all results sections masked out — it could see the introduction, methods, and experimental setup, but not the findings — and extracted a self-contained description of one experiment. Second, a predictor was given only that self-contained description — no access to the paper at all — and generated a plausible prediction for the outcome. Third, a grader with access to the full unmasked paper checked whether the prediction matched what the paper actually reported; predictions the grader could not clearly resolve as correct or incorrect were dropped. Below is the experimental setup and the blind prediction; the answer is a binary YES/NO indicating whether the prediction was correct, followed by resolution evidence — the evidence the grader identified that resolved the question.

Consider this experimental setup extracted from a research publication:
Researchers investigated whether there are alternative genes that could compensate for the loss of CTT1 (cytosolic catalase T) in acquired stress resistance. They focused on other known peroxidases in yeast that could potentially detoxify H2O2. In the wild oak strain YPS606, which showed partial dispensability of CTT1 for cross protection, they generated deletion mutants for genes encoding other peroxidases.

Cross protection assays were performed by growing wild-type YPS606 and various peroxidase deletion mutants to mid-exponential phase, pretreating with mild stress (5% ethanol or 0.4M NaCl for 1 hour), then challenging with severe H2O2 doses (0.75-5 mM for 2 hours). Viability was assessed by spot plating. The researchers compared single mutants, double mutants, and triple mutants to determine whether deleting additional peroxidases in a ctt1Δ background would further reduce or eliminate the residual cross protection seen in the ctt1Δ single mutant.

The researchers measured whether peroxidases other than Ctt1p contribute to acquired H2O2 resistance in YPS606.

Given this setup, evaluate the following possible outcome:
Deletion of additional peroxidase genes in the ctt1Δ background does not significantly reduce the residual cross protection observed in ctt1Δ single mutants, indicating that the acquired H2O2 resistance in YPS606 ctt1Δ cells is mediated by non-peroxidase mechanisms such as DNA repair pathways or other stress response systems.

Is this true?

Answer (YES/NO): NO